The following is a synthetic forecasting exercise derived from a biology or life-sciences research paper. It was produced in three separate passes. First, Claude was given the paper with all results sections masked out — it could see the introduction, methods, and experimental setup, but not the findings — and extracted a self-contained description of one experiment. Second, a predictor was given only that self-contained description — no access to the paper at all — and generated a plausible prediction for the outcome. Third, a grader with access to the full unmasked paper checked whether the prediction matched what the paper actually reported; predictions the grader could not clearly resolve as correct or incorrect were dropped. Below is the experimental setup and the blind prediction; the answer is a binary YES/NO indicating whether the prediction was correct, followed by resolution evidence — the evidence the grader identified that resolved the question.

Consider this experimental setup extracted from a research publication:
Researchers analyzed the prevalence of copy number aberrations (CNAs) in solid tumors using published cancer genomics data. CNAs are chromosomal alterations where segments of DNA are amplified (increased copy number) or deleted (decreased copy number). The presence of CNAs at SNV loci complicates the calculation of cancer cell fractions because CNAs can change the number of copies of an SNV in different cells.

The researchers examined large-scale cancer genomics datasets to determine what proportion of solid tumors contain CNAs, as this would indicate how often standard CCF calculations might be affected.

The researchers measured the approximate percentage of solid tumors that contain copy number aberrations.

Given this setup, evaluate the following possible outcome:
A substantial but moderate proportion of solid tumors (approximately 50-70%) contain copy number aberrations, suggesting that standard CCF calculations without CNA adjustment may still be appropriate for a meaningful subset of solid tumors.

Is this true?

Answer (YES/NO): NO